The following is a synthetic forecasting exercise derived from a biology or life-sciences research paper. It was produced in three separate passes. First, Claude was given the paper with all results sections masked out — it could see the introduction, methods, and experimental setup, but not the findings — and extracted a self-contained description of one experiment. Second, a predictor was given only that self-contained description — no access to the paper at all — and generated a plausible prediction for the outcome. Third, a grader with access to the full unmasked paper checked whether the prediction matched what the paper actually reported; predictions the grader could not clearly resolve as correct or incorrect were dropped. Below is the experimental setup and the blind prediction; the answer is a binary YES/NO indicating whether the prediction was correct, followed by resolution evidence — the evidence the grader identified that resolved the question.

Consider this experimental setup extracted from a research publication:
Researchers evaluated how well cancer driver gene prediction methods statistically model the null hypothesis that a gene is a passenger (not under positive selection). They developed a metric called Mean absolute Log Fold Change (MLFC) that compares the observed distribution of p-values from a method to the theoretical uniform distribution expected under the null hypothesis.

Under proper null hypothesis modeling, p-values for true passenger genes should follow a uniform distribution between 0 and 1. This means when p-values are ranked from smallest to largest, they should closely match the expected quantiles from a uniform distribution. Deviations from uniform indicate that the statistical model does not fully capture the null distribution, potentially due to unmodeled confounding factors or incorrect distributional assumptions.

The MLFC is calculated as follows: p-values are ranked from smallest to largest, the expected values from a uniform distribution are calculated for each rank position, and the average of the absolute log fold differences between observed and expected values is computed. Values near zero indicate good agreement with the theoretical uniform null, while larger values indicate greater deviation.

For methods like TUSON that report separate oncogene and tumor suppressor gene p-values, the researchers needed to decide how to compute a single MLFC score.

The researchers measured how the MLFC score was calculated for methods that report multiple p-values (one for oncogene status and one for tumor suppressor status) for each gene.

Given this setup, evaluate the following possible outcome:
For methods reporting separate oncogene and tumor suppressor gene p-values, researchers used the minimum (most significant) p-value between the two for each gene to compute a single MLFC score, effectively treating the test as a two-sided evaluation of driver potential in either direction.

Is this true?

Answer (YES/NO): NO